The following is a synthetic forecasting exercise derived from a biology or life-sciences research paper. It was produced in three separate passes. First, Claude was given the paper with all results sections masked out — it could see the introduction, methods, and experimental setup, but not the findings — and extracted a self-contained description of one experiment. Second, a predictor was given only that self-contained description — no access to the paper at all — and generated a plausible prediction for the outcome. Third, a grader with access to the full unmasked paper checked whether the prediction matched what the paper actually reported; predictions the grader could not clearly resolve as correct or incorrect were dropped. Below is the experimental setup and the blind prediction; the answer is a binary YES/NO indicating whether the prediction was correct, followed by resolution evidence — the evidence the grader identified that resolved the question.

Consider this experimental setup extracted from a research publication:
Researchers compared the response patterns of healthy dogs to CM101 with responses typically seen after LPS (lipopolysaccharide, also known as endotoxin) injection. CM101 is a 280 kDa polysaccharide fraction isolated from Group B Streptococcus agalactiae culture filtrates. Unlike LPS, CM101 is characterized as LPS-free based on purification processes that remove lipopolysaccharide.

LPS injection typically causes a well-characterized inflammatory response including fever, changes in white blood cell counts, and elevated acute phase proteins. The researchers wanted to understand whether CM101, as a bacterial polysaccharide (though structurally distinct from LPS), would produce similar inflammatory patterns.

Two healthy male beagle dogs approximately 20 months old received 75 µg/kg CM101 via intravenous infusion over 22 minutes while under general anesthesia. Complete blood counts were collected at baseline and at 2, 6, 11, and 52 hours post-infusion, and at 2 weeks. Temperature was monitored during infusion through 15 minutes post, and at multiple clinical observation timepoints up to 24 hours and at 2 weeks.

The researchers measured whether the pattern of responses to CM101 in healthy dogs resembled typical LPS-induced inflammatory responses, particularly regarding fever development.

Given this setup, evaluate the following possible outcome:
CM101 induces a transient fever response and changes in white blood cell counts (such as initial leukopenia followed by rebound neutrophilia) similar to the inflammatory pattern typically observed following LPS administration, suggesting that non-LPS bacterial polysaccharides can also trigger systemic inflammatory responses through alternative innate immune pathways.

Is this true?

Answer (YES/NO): NO